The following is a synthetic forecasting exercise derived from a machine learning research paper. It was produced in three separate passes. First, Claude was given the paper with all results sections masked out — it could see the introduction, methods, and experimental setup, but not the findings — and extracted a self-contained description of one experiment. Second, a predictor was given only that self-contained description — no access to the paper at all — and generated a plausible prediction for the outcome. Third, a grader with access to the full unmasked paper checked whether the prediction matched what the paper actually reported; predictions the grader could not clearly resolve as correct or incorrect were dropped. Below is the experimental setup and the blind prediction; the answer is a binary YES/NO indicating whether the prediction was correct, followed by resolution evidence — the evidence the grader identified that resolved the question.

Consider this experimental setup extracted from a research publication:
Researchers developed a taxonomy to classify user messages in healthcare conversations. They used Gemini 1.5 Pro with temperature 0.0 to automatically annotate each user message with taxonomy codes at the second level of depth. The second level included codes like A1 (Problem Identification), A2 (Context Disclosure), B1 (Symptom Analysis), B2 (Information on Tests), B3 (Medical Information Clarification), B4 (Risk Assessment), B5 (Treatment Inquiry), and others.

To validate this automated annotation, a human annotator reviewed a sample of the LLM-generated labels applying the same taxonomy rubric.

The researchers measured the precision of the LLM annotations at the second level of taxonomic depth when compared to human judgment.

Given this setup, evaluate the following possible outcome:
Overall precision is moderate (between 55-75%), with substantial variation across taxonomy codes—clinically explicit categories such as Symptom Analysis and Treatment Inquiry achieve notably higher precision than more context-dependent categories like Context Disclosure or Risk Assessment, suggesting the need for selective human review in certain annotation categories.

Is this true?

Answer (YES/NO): NO